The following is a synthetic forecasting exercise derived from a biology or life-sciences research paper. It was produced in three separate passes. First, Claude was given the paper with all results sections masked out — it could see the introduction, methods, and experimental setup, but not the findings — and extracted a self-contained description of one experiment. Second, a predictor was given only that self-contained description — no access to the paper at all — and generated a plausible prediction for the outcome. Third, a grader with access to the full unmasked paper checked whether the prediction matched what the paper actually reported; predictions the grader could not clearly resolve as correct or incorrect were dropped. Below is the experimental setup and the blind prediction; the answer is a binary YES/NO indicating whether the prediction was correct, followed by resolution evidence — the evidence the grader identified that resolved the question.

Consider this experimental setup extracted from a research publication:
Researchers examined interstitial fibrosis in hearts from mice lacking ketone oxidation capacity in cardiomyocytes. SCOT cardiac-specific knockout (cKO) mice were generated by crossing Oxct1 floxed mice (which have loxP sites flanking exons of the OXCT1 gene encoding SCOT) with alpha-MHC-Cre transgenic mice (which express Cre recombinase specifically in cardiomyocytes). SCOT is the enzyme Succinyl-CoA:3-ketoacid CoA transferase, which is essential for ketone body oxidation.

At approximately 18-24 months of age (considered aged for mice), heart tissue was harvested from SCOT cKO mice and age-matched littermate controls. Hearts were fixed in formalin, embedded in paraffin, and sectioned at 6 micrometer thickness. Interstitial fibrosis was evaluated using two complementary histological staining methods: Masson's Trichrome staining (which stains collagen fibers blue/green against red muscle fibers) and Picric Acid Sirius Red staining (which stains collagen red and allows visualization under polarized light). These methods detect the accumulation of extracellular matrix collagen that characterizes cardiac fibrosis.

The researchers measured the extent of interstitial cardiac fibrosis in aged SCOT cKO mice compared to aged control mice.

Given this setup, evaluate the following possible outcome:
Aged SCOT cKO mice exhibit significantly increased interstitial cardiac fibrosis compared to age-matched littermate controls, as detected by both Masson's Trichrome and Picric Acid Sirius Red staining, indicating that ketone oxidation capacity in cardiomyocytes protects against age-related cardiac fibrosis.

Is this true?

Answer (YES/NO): YES